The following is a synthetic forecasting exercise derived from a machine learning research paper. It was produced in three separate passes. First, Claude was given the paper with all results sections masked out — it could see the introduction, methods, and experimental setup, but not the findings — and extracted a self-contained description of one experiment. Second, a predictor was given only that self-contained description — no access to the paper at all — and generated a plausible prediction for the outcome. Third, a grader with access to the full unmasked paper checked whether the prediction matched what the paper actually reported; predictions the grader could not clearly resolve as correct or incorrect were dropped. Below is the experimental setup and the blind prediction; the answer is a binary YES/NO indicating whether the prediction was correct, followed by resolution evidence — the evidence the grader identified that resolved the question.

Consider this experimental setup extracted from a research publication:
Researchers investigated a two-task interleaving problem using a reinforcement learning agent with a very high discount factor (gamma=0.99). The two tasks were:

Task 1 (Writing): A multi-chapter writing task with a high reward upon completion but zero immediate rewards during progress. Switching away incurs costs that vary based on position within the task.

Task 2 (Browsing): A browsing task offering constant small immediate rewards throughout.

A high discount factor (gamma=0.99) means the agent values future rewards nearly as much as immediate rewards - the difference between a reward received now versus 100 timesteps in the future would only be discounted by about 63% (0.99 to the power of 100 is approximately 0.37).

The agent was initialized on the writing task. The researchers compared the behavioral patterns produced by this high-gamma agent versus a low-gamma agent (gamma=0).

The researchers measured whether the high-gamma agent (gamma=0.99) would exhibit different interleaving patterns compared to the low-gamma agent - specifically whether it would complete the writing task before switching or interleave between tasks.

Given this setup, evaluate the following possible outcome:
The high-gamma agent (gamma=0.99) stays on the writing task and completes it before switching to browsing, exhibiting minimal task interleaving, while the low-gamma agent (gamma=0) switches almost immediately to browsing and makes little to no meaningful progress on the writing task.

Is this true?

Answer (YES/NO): YES